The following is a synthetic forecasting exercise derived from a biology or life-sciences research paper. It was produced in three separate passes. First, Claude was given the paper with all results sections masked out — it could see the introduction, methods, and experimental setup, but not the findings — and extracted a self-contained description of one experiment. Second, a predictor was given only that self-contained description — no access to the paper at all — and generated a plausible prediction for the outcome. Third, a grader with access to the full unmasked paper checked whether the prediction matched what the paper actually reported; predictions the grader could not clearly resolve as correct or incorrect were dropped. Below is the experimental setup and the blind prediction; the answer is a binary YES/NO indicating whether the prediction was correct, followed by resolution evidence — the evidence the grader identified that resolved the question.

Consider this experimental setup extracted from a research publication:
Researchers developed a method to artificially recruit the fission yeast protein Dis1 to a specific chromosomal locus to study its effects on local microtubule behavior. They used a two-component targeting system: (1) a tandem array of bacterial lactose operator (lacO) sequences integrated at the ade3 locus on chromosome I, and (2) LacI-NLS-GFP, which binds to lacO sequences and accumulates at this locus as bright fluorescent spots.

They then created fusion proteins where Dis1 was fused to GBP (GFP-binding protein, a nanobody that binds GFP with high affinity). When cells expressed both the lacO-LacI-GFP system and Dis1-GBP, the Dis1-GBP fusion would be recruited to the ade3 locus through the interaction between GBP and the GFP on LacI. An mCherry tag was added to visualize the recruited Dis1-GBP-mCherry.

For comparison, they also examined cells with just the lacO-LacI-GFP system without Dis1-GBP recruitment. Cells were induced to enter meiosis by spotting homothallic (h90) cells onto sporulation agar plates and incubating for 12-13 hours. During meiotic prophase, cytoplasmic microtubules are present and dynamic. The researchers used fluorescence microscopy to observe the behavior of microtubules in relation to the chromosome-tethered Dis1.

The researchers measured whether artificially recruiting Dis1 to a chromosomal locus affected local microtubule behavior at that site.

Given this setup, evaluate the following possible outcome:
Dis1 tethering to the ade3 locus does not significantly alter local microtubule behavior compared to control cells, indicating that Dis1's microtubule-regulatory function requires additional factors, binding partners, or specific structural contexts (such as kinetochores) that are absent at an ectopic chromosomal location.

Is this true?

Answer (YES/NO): NO